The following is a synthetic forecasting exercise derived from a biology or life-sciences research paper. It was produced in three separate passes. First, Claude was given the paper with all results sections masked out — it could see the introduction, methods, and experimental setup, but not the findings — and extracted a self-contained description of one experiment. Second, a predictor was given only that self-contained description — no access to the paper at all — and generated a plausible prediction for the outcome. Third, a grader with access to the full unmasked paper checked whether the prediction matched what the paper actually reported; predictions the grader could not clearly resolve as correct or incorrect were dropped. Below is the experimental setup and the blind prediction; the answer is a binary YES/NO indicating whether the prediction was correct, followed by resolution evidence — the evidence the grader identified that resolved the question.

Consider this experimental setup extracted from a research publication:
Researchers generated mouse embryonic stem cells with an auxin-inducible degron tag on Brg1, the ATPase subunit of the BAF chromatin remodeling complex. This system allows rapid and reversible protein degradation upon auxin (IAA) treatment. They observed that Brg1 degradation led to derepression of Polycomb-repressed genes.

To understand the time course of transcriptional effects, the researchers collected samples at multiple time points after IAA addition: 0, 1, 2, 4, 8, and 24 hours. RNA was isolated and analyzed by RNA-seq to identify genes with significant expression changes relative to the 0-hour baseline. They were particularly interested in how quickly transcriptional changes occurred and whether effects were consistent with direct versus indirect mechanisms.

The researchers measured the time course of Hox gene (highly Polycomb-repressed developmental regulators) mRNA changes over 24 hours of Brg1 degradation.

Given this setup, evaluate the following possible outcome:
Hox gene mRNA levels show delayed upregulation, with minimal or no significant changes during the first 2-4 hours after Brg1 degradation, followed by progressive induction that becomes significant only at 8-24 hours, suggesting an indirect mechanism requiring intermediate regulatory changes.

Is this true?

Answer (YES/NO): NO